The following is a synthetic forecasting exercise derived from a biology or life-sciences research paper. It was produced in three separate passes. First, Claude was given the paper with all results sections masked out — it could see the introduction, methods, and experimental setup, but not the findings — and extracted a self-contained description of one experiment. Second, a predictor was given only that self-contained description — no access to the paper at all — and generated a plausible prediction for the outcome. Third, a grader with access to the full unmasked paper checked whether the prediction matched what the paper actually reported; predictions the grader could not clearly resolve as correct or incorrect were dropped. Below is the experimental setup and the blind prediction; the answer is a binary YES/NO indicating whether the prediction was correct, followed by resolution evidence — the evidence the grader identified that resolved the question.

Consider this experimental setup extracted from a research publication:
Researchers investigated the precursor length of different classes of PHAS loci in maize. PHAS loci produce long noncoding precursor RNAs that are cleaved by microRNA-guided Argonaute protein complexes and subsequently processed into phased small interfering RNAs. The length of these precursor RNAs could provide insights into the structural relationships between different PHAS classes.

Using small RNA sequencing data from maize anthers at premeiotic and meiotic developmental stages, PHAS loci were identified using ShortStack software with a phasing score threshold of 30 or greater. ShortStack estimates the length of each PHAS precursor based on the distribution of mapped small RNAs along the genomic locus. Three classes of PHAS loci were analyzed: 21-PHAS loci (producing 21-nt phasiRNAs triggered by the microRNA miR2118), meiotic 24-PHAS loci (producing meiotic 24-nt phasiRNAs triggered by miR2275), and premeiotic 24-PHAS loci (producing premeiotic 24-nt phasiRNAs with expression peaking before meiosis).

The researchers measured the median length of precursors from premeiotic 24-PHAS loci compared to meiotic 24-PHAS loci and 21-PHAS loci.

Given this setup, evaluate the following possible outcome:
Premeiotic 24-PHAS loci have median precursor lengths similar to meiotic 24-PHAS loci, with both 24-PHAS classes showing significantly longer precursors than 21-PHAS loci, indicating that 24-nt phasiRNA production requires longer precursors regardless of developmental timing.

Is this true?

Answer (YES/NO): NO